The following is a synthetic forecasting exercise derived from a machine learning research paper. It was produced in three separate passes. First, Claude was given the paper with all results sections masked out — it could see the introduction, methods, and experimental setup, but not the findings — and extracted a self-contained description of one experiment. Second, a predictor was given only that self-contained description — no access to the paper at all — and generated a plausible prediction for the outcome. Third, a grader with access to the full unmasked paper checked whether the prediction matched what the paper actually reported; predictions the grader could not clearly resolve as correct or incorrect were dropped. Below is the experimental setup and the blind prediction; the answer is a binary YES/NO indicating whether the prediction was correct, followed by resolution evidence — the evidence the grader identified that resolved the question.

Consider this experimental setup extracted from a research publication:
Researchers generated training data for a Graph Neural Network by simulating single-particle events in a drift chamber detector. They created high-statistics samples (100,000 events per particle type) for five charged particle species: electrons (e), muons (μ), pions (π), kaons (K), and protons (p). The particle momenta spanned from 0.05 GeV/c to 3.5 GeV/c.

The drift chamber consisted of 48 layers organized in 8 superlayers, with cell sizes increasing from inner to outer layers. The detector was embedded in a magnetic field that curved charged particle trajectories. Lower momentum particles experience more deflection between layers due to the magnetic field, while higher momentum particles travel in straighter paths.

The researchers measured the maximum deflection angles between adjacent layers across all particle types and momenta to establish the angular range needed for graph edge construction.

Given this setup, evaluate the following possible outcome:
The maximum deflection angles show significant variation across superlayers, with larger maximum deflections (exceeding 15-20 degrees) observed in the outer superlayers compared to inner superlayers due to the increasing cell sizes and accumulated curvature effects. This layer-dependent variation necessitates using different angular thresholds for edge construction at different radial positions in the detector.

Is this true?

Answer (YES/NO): NO